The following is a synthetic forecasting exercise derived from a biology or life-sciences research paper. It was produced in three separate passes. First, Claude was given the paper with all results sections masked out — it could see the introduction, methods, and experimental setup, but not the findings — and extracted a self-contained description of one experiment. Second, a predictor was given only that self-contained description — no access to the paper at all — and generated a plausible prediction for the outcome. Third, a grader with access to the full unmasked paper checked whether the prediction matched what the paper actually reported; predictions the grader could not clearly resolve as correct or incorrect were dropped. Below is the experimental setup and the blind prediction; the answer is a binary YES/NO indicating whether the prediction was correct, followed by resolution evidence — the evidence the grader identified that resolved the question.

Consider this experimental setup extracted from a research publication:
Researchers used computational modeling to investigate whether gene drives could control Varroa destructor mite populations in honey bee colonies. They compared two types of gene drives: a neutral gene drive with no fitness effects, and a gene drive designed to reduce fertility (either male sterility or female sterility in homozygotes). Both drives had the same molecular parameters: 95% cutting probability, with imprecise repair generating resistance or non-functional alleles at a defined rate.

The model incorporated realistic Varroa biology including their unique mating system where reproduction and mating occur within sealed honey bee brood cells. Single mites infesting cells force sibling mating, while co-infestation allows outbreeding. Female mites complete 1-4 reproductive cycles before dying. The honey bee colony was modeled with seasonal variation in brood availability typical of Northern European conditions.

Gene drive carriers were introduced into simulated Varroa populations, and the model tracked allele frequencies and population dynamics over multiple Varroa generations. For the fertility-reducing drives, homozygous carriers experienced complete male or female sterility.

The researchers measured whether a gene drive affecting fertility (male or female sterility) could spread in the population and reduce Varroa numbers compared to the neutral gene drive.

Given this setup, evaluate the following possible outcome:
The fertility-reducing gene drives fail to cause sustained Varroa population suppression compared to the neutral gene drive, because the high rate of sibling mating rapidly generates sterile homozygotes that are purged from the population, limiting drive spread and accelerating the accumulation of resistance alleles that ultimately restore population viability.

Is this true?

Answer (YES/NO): NO